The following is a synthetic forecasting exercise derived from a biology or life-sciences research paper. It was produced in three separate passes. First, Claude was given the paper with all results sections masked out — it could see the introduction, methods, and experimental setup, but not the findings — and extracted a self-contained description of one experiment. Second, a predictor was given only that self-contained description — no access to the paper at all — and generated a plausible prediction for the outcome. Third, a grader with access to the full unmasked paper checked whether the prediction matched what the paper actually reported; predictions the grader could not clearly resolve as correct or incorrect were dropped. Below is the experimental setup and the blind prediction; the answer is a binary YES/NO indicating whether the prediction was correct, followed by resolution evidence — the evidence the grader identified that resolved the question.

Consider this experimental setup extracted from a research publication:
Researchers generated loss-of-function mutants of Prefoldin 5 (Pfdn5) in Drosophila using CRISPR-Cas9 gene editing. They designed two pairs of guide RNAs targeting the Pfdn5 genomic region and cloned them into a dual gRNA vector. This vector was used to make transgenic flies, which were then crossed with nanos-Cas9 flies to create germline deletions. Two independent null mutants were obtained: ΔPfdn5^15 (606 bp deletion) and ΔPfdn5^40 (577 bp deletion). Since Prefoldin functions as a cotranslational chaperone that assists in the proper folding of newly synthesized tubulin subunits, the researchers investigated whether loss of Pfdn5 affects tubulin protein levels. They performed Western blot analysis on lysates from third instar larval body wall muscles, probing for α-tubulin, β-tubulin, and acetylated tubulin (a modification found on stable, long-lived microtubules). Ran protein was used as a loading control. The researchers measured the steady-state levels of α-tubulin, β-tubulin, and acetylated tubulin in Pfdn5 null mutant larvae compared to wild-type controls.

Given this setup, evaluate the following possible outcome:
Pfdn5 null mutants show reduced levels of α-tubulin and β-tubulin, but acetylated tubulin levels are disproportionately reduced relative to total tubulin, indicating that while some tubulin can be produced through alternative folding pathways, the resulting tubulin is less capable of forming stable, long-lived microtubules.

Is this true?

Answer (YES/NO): NO